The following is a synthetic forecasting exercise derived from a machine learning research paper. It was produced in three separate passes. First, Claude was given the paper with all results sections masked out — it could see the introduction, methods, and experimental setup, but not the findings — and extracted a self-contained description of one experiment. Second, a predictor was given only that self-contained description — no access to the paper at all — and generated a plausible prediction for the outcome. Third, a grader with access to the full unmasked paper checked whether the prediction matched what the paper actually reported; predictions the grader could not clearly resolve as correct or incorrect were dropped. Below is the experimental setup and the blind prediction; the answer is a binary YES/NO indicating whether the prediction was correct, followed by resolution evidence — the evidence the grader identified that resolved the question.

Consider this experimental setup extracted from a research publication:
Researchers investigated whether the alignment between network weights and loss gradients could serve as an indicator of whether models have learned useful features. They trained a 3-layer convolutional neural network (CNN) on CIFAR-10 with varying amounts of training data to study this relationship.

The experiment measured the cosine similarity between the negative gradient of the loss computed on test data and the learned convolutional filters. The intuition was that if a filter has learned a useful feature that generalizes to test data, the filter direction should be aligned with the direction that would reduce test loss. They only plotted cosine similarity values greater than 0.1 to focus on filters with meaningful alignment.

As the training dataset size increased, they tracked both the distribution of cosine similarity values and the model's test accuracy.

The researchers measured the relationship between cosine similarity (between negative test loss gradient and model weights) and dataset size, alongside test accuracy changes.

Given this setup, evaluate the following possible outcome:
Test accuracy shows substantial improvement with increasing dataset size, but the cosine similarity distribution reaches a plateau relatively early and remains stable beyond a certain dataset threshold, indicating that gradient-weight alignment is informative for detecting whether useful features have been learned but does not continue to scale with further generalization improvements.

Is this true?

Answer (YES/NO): NO